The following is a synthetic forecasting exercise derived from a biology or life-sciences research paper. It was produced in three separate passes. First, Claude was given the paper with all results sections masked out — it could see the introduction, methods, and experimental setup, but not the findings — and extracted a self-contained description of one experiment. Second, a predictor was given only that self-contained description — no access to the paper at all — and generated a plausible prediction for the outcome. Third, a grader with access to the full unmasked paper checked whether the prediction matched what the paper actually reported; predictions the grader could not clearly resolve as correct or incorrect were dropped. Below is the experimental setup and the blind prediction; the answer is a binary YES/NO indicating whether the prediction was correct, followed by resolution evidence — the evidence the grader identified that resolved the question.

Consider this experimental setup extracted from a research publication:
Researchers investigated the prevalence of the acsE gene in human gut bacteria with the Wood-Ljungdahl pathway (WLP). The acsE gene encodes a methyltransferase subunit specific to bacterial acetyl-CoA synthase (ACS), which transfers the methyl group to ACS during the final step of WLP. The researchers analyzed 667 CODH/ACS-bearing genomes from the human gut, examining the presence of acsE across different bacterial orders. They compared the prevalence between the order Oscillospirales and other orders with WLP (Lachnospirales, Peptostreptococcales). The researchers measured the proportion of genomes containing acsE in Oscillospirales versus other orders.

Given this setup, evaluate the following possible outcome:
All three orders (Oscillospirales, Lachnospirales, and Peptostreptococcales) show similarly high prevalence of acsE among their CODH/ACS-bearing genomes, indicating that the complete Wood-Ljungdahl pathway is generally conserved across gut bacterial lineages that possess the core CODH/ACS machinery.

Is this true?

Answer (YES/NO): NO